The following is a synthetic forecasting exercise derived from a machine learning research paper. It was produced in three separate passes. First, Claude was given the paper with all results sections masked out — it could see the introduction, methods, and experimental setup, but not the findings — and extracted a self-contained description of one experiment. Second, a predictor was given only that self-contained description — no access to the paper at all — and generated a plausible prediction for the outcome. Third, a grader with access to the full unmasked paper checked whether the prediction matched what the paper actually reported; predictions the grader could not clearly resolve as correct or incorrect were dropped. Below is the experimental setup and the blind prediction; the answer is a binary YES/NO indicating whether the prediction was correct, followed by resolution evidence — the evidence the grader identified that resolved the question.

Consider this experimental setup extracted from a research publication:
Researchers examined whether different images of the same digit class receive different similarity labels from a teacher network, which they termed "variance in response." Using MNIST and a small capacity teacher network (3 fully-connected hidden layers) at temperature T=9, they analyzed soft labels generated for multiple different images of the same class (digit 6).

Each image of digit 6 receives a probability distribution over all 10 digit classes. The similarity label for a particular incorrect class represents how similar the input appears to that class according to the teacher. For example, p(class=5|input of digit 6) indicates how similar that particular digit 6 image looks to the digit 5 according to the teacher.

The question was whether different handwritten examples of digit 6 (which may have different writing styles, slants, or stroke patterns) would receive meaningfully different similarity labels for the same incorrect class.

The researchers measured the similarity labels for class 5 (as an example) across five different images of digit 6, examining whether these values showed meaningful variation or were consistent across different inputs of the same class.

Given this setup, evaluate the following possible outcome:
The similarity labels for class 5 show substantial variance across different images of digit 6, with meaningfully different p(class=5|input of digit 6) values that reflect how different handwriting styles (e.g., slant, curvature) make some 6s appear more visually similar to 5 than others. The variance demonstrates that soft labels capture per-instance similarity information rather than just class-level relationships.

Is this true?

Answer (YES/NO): YES